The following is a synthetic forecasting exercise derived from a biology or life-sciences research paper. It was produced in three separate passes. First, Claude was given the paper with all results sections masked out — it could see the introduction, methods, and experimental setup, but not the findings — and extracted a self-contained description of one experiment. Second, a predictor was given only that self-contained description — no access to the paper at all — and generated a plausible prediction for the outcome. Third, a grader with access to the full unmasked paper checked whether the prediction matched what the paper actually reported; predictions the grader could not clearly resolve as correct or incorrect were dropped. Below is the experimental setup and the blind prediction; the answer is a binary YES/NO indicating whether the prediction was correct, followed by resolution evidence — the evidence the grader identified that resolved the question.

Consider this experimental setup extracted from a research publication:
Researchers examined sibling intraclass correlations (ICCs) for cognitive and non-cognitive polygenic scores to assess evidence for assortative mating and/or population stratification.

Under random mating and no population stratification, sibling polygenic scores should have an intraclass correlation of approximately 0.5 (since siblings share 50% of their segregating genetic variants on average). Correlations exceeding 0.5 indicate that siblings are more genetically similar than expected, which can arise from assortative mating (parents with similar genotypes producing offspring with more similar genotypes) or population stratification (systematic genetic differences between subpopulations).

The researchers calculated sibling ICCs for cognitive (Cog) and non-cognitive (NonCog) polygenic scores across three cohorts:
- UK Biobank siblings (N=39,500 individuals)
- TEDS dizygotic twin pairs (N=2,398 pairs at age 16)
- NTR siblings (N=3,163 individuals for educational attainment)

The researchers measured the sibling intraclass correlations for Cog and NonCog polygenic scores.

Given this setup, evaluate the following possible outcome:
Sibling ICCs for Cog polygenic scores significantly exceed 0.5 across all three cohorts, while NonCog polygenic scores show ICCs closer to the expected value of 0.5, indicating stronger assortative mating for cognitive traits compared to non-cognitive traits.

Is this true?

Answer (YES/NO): NO